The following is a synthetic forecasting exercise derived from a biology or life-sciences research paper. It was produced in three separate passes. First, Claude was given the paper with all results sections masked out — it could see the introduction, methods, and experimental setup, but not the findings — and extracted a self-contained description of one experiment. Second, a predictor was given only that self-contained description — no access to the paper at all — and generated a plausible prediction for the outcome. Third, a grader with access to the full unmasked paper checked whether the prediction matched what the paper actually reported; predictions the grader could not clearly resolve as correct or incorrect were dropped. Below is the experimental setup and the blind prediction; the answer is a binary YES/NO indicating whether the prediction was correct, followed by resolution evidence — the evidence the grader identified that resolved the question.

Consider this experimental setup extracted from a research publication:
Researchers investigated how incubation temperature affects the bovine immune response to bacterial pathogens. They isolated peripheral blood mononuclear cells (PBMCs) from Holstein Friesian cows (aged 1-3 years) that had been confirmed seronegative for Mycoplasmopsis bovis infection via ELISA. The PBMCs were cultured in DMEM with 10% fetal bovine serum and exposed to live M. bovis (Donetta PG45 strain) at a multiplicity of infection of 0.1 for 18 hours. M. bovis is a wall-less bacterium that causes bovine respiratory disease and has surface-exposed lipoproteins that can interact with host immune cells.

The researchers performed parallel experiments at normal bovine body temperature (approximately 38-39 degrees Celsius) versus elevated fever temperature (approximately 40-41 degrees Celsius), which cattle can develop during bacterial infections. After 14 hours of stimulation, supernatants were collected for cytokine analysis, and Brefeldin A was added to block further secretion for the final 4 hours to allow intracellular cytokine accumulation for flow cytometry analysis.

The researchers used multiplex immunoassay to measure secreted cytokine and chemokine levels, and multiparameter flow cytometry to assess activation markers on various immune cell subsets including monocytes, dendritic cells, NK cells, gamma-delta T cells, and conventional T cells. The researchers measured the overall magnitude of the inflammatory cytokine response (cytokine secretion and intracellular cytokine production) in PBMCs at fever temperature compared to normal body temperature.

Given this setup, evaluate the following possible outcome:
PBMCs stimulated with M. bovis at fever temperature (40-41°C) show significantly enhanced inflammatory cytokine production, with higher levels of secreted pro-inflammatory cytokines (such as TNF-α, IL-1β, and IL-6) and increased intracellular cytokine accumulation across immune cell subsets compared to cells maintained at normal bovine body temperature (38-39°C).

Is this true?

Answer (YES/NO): NO